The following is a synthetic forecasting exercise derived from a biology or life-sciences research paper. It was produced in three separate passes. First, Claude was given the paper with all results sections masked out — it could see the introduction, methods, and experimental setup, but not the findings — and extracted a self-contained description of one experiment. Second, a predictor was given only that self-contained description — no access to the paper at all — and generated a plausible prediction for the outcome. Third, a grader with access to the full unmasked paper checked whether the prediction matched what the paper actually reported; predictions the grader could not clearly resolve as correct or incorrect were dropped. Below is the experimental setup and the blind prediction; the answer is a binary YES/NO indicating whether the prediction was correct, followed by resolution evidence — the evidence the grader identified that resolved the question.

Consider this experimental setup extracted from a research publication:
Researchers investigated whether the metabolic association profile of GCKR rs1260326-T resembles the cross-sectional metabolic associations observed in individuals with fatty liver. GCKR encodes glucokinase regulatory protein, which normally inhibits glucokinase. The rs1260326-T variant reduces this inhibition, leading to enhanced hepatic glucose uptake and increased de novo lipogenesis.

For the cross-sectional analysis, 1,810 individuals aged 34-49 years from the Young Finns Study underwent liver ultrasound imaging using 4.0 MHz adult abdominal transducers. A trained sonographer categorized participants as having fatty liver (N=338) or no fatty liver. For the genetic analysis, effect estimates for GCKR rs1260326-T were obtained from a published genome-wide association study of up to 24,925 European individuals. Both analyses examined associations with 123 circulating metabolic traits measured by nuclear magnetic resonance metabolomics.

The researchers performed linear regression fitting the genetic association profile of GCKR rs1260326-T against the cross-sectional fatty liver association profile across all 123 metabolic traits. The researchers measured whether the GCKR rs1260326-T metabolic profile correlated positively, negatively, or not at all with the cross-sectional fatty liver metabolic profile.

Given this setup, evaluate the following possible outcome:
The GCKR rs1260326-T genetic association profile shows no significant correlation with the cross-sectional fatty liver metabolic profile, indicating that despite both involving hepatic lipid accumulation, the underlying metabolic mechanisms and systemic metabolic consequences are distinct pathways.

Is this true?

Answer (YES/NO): NO